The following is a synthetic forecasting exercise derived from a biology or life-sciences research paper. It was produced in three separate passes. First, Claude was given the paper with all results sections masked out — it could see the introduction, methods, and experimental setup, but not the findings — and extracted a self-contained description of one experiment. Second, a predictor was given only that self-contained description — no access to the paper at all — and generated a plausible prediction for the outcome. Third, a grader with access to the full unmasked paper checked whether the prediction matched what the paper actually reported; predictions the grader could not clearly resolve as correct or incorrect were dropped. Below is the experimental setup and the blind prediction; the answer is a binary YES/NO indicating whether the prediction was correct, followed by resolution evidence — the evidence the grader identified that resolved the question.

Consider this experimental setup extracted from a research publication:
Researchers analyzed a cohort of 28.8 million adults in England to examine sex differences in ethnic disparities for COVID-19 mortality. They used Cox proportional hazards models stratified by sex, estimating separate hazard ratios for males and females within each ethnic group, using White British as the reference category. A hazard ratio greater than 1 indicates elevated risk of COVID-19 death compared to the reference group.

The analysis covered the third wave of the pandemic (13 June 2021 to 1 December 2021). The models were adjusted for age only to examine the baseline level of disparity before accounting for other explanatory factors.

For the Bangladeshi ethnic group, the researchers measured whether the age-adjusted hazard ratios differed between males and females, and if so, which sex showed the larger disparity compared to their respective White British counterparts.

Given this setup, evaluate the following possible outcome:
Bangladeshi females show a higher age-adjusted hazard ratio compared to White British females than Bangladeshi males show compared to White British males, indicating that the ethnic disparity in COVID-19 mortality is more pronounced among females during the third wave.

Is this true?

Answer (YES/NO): YES